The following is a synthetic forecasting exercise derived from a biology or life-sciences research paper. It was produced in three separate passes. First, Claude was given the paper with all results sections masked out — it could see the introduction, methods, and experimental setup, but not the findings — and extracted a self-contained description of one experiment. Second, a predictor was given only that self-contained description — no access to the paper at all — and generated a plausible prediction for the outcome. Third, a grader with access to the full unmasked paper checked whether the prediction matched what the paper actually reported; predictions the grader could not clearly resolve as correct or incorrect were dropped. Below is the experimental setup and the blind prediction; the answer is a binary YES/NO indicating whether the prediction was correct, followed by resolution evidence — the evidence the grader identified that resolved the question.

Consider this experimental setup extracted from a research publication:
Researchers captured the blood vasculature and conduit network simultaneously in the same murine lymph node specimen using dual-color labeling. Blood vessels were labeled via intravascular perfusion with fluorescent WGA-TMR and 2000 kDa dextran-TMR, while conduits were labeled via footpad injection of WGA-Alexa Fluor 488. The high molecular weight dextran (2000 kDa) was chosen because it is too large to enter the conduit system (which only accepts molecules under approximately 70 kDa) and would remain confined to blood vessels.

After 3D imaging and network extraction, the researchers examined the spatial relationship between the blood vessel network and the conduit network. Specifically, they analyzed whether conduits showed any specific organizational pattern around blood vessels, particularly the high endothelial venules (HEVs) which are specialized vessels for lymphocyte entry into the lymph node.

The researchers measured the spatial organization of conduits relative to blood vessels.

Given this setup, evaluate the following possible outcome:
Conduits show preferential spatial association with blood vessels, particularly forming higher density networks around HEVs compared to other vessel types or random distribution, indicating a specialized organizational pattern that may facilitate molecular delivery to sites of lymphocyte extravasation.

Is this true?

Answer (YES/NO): YES